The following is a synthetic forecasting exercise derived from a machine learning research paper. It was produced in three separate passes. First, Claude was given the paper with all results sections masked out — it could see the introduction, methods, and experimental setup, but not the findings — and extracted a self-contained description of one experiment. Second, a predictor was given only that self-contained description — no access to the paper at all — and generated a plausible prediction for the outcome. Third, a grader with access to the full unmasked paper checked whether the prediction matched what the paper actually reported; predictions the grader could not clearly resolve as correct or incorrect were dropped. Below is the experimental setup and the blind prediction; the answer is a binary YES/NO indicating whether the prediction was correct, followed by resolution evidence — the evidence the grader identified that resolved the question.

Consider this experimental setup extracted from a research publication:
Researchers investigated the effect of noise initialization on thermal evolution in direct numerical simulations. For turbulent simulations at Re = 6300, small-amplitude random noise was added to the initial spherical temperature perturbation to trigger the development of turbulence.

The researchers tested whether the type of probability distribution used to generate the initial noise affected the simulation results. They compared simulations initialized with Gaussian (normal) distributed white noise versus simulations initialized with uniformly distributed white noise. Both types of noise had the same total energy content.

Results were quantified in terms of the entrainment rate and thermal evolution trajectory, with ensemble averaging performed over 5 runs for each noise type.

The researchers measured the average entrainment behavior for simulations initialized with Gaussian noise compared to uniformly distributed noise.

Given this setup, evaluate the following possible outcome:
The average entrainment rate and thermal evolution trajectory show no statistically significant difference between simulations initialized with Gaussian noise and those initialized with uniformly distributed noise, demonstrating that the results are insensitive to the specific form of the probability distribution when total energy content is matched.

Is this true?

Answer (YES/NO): YES